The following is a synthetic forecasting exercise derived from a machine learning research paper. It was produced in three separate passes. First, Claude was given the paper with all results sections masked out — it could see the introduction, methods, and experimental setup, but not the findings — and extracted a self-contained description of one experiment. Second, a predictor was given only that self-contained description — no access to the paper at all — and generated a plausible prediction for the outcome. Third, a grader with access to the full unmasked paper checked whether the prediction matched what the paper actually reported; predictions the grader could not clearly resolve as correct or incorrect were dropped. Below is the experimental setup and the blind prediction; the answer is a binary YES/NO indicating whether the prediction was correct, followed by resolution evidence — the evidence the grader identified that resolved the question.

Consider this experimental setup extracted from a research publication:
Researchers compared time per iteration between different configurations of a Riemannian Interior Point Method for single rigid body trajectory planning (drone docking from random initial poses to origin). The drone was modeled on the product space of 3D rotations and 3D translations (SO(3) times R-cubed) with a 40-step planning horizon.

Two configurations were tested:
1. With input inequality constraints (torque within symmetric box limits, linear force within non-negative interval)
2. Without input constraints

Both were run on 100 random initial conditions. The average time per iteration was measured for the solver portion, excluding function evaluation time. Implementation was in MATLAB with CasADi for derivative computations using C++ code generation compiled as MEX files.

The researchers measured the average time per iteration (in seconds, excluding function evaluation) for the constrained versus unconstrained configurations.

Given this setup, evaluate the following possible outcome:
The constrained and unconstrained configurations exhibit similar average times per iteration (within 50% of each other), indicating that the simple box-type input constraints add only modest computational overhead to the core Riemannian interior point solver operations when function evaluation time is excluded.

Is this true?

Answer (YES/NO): NO